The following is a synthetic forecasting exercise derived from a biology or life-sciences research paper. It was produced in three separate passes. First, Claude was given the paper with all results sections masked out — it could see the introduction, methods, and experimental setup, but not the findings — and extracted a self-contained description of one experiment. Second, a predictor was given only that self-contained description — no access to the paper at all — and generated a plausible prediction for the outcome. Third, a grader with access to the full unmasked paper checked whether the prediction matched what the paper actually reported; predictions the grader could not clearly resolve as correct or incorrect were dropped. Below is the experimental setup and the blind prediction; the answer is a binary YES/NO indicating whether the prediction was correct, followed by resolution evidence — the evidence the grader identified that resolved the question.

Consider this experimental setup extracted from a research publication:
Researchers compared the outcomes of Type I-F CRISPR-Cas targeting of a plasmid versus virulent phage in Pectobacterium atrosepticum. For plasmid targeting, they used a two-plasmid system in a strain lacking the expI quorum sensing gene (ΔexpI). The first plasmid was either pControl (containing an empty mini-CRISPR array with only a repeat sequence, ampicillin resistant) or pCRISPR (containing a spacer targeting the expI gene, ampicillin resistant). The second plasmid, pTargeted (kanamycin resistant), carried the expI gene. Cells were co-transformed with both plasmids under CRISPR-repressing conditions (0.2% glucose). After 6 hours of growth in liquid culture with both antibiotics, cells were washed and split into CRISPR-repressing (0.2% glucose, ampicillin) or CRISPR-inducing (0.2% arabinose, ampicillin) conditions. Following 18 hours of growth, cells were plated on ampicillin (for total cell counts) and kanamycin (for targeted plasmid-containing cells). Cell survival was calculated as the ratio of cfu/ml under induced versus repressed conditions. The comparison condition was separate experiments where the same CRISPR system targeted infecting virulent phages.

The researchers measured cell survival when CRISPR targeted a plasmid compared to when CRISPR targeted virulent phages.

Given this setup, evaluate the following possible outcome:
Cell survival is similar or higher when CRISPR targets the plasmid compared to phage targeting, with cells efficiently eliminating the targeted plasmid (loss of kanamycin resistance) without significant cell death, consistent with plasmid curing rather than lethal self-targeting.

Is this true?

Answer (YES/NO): YES